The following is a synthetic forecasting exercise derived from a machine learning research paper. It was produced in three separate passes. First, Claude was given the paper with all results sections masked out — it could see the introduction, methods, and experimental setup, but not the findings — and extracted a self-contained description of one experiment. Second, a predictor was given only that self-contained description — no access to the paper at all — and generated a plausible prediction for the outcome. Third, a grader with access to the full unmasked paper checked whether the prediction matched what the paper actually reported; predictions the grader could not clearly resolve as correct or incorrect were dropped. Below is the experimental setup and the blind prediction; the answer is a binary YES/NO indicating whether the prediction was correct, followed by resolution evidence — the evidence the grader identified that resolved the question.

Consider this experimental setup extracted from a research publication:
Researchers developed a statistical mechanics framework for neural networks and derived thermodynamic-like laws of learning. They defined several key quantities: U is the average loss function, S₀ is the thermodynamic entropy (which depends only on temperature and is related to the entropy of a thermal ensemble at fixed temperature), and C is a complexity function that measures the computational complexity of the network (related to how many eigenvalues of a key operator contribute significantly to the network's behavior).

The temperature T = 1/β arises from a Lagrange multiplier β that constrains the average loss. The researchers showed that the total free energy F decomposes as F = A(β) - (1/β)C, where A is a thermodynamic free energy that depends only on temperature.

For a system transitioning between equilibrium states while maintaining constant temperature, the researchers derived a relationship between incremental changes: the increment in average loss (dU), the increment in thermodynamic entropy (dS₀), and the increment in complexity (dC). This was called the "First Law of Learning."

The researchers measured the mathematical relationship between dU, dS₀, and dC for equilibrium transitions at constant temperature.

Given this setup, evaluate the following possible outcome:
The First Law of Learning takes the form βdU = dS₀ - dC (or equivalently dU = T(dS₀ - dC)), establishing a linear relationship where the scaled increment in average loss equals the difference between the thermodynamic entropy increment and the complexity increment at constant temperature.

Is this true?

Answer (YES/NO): NO